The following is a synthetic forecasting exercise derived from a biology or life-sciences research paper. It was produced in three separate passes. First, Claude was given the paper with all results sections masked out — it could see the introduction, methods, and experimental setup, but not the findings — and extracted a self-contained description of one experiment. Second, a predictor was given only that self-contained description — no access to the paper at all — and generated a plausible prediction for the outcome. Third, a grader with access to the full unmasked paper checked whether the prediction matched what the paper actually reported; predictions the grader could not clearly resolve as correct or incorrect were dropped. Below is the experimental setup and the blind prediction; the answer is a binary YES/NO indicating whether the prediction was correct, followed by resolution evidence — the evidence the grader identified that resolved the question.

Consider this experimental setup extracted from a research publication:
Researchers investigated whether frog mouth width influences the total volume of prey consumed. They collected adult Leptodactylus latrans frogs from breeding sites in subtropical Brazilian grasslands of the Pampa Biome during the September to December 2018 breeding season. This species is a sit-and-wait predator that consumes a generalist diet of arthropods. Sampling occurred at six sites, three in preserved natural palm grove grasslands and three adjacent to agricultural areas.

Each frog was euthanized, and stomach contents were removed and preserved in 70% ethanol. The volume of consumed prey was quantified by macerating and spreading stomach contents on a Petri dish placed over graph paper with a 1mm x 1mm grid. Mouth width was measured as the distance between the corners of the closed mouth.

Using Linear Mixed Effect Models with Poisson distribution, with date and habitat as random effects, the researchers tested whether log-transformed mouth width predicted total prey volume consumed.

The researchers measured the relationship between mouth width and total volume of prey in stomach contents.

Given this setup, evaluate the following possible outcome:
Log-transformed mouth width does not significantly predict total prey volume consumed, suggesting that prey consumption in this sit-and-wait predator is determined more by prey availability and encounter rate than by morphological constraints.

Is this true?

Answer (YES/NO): NO